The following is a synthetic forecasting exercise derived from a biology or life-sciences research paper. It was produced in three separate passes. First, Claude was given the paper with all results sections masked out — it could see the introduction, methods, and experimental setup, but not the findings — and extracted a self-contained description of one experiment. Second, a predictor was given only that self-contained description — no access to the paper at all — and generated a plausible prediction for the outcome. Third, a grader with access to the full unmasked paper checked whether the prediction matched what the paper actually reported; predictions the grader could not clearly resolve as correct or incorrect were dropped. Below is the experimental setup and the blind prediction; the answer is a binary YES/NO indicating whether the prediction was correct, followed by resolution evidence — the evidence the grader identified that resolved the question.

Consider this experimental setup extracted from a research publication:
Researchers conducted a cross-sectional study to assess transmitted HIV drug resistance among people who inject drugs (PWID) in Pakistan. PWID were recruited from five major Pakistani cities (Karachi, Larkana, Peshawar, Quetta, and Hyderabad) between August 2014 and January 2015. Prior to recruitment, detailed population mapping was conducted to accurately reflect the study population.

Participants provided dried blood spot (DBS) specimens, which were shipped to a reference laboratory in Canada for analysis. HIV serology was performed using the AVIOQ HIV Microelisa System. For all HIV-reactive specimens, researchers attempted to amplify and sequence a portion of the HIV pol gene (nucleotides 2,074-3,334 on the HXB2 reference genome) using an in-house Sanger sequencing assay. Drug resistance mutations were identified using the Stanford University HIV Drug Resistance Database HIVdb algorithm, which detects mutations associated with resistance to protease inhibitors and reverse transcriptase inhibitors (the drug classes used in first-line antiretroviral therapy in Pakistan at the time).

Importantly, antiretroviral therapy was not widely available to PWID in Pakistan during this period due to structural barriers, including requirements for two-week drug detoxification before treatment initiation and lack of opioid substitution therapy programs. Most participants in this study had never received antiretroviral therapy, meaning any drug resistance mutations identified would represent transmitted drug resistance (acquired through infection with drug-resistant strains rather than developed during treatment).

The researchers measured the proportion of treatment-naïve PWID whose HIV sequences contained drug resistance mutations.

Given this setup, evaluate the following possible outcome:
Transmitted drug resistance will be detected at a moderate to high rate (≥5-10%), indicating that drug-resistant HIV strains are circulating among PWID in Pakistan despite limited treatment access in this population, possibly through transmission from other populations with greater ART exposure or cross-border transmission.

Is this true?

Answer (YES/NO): YES